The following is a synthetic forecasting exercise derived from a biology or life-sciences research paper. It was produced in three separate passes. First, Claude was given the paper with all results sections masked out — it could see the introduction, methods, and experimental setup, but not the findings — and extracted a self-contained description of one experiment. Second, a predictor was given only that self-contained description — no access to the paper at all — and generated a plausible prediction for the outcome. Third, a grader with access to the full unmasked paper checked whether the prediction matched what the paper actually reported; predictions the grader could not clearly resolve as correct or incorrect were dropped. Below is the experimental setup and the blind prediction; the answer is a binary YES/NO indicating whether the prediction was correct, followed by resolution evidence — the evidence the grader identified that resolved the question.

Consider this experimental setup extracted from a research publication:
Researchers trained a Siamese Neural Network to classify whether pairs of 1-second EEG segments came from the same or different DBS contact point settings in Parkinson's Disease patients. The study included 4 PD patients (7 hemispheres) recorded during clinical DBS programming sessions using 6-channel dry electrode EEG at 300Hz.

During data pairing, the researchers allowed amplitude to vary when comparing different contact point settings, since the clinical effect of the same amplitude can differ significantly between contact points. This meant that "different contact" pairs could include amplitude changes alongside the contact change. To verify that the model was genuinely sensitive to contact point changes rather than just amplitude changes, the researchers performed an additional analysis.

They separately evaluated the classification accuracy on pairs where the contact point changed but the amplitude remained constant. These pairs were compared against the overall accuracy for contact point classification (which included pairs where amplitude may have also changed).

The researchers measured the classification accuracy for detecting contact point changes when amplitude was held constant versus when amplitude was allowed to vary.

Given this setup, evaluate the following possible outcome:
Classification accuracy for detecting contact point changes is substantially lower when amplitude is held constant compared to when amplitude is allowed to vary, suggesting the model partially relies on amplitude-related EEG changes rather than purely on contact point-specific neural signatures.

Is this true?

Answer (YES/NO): NO